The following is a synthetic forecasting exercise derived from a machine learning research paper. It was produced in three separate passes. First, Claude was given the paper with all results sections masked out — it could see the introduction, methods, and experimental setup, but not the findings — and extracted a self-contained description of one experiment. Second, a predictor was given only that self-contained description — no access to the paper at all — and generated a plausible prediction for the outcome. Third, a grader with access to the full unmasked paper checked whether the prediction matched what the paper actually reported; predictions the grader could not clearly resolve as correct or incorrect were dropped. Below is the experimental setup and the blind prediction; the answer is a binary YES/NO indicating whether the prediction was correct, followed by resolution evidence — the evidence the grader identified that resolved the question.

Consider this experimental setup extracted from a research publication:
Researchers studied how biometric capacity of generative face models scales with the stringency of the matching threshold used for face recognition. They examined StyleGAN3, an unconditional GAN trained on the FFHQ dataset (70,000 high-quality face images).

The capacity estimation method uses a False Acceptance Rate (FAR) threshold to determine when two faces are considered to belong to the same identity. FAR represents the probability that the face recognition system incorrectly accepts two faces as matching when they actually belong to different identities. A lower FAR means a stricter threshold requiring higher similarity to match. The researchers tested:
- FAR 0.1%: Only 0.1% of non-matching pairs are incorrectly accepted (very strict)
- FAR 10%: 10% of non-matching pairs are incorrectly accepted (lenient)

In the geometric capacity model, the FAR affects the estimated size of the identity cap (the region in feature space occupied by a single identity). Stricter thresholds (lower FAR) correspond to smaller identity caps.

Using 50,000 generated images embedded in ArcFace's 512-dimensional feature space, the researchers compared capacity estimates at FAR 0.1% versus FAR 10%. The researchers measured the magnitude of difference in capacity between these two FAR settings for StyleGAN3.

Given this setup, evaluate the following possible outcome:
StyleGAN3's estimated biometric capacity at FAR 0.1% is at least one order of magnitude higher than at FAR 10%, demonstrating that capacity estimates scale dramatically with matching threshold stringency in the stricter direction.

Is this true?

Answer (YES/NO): YES